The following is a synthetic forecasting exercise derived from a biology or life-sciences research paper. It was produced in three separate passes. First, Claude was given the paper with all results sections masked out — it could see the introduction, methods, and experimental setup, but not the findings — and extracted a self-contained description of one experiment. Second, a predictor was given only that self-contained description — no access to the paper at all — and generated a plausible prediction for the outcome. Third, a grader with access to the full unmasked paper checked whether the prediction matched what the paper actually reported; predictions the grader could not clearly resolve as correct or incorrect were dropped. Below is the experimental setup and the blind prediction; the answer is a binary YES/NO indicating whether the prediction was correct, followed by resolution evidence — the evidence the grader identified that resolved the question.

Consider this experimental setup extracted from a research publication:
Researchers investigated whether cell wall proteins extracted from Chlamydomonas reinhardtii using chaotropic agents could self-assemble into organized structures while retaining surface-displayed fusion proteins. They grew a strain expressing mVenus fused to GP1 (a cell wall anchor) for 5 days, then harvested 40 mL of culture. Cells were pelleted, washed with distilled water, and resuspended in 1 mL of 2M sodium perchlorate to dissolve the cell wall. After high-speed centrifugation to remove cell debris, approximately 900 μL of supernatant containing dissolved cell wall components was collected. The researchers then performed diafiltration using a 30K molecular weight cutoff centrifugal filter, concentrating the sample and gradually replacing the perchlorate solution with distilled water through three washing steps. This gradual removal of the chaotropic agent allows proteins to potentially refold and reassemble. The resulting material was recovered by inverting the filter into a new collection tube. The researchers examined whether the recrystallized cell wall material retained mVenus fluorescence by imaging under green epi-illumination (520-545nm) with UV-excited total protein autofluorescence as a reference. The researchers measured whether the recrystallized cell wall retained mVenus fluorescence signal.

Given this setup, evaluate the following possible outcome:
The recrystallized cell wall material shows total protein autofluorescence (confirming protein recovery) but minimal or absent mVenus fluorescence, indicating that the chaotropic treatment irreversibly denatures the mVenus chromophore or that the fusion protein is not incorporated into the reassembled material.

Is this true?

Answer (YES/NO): NO